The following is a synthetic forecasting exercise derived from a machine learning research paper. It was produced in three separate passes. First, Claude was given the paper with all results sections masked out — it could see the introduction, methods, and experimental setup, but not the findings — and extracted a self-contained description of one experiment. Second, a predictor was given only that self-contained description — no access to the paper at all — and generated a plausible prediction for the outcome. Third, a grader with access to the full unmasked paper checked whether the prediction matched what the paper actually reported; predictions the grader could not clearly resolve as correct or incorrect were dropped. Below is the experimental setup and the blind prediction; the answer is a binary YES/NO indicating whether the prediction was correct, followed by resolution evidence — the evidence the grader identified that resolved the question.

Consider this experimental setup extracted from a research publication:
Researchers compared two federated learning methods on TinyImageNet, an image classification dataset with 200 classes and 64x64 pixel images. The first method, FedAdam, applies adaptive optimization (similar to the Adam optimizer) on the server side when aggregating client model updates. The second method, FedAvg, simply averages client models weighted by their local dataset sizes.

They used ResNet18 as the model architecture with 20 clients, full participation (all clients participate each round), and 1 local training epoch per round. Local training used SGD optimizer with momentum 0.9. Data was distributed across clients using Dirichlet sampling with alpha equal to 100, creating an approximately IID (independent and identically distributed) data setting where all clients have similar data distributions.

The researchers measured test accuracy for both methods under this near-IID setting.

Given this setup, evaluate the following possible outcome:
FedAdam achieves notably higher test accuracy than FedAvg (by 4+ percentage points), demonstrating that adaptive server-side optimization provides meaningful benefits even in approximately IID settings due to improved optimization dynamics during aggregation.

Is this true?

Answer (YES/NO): NO